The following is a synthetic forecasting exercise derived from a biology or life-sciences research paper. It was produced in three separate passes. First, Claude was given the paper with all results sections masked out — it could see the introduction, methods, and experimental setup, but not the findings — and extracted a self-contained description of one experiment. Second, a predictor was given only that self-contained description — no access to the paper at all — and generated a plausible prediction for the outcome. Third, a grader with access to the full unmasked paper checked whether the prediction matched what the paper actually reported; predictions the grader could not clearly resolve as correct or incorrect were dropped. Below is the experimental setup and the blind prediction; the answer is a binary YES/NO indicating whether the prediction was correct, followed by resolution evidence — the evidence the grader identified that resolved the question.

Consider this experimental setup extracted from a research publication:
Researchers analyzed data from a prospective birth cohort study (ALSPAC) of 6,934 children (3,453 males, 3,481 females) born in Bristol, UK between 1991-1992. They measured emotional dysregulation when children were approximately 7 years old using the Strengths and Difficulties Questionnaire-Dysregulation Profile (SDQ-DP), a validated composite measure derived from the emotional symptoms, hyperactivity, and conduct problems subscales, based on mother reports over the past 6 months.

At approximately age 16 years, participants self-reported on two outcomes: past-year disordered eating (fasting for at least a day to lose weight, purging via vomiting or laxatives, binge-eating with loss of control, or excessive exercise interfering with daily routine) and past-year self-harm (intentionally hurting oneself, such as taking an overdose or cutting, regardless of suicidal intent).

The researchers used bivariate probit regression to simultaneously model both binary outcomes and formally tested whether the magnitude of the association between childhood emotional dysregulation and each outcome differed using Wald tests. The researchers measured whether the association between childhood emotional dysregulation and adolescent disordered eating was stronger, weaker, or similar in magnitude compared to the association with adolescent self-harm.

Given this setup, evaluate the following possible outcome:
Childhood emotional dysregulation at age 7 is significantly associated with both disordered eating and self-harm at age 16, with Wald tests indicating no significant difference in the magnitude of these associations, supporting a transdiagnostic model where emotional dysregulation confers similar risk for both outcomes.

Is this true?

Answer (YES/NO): YES